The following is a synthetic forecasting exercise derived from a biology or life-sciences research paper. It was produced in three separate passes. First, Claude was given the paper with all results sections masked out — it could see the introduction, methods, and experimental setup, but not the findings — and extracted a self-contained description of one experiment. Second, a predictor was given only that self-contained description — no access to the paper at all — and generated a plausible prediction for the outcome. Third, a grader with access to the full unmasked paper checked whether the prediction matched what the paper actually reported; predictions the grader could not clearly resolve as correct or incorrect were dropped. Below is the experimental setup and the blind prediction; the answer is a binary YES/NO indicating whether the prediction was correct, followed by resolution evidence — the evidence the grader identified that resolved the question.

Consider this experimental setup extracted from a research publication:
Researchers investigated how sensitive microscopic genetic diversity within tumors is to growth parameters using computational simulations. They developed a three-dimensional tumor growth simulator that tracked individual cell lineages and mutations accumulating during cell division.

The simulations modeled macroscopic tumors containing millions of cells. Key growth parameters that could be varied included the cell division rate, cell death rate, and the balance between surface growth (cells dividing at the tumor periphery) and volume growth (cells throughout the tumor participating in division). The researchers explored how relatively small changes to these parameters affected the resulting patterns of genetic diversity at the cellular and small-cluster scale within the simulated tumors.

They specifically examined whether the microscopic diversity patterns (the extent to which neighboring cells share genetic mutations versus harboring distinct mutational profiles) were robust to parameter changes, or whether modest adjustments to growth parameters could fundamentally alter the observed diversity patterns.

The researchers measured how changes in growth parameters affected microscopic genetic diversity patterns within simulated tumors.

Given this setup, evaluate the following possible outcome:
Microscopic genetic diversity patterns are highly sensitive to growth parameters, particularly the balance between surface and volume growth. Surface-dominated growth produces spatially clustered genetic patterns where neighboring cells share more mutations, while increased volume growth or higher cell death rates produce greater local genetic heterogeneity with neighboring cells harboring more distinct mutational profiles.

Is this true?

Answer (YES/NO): YES